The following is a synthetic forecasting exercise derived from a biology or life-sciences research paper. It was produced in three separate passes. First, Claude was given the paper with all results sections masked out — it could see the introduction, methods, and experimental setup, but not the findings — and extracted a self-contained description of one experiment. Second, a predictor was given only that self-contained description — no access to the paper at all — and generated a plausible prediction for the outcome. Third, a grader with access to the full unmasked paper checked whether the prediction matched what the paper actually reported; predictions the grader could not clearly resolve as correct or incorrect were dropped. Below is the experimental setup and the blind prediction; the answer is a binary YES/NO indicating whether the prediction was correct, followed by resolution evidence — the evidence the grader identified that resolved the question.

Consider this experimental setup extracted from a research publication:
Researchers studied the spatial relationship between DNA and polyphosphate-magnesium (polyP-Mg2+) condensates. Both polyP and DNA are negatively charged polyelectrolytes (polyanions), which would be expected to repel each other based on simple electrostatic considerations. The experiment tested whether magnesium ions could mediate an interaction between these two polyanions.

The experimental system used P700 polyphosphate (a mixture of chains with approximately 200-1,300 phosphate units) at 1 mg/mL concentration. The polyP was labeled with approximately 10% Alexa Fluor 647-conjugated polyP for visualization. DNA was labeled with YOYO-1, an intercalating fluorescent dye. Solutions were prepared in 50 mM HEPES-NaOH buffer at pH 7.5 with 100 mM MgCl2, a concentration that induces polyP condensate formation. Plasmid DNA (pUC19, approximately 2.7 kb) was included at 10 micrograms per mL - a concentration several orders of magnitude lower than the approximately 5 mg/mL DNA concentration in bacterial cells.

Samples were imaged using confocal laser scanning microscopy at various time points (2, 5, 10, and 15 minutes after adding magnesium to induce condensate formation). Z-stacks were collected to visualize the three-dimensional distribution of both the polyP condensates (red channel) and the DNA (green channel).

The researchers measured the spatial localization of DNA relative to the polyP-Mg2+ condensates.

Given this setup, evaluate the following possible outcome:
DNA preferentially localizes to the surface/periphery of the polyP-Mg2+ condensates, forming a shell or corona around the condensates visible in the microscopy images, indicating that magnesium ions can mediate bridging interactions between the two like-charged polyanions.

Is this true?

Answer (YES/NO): YES